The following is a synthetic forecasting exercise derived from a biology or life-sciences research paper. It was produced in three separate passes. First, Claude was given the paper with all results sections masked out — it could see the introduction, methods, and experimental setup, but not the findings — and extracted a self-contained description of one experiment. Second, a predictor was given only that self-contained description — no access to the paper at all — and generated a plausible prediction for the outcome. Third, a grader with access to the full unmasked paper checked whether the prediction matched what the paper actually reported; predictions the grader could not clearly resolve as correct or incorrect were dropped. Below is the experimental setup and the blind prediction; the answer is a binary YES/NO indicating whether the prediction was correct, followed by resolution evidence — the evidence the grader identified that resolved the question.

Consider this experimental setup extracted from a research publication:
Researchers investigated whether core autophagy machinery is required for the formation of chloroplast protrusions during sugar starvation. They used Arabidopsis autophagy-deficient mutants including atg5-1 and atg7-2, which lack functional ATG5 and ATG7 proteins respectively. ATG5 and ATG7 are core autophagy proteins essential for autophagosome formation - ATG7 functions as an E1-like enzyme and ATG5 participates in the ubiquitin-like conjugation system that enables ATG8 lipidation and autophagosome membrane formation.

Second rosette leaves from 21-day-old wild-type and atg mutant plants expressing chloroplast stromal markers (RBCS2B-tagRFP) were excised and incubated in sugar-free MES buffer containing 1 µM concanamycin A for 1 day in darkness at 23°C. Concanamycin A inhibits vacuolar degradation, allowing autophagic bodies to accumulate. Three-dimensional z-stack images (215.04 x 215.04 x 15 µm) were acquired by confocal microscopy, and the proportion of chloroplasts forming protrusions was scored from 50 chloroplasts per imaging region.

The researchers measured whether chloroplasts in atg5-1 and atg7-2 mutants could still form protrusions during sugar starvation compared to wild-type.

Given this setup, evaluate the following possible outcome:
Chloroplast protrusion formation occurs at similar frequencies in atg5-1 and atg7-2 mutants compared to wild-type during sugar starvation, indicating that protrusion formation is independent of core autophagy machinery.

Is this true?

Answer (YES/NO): NO